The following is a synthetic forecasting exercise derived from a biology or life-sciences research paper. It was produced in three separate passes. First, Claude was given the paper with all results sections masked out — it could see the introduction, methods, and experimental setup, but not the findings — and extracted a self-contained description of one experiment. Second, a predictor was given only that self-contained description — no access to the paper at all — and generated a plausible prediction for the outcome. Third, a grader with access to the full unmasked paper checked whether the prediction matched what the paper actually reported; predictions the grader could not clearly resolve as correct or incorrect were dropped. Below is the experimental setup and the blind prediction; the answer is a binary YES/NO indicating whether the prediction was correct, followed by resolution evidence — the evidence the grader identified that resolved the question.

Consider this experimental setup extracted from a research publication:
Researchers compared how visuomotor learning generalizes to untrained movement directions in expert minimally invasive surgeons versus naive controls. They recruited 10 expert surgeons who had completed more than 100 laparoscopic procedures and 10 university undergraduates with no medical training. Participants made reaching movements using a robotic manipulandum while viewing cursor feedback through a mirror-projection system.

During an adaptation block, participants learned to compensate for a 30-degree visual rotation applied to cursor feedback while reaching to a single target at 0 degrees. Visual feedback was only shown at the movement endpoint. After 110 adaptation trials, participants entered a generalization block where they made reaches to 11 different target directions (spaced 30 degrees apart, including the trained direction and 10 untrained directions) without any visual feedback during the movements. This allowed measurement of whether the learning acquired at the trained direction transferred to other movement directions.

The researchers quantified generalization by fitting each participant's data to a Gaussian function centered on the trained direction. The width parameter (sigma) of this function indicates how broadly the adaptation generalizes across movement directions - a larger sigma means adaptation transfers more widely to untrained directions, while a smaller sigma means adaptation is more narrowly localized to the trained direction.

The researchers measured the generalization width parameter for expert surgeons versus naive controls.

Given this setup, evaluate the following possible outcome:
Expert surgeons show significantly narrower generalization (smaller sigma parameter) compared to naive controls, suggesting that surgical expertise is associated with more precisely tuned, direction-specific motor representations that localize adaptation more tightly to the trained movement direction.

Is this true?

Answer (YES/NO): NO